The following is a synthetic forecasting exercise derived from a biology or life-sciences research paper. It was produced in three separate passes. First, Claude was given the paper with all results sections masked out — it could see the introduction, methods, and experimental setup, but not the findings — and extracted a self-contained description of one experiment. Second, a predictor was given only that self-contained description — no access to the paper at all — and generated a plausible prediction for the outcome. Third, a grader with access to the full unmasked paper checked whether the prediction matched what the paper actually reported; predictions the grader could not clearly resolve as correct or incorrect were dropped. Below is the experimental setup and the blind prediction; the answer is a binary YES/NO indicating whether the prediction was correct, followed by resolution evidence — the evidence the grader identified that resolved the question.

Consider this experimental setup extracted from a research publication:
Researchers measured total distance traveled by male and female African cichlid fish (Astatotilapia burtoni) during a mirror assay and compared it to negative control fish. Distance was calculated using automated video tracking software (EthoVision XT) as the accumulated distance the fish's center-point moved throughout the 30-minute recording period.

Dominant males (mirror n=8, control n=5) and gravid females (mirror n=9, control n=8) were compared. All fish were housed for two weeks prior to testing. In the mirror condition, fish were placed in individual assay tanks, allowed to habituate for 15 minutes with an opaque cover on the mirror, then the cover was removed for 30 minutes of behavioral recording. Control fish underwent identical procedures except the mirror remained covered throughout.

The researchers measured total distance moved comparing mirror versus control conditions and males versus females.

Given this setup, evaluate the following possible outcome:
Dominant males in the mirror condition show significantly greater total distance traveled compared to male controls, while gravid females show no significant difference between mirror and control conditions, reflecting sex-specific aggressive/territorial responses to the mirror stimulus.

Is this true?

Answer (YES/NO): NO